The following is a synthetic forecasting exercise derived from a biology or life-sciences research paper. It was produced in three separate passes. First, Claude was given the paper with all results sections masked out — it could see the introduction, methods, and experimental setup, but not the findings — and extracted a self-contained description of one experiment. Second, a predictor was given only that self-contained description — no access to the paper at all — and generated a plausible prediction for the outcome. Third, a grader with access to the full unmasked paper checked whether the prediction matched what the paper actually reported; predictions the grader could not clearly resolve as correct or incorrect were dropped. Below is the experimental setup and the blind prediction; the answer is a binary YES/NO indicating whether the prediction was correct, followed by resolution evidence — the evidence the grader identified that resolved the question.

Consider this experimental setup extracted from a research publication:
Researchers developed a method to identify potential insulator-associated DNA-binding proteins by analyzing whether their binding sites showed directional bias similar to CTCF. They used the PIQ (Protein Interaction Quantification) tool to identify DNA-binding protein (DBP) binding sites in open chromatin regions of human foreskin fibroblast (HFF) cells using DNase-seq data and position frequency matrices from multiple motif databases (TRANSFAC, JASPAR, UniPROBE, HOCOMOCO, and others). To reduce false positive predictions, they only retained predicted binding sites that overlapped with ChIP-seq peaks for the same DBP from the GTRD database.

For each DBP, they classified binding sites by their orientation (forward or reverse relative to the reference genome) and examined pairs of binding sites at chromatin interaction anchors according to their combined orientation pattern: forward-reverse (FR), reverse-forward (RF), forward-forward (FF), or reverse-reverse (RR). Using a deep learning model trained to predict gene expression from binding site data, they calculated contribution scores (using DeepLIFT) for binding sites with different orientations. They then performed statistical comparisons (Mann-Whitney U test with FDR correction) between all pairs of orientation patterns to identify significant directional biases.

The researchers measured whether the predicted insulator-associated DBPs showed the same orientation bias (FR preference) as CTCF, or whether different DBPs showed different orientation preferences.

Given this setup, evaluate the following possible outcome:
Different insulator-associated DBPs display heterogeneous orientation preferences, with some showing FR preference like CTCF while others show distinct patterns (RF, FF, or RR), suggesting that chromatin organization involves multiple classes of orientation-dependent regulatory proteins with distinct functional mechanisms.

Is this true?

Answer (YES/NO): YES